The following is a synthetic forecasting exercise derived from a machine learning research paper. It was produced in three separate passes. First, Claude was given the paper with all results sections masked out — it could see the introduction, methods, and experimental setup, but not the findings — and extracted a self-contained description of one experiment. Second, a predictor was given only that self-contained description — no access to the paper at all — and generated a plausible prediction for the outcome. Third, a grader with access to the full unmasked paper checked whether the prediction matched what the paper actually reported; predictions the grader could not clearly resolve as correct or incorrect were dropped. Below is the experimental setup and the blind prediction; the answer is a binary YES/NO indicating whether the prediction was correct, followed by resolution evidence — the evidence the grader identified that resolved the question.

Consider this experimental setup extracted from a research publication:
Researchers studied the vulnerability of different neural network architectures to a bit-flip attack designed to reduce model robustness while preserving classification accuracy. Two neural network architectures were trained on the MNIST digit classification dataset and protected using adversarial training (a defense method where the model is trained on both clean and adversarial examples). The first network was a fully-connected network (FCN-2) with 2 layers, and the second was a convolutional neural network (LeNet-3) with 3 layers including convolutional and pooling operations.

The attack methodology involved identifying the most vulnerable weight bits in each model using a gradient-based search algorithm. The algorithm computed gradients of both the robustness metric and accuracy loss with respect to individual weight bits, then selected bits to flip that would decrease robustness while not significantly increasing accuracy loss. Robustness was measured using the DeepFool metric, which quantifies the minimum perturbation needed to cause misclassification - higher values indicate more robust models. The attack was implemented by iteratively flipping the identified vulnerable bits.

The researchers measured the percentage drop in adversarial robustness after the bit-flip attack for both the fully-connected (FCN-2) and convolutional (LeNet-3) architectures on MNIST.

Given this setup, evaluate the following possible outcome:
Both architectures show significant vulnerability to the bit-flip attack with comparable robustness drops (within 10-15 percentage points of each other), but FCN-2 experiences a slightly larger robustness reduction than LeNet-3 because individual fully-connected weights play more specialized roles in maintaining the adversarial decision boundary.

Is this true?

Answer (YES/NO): YES